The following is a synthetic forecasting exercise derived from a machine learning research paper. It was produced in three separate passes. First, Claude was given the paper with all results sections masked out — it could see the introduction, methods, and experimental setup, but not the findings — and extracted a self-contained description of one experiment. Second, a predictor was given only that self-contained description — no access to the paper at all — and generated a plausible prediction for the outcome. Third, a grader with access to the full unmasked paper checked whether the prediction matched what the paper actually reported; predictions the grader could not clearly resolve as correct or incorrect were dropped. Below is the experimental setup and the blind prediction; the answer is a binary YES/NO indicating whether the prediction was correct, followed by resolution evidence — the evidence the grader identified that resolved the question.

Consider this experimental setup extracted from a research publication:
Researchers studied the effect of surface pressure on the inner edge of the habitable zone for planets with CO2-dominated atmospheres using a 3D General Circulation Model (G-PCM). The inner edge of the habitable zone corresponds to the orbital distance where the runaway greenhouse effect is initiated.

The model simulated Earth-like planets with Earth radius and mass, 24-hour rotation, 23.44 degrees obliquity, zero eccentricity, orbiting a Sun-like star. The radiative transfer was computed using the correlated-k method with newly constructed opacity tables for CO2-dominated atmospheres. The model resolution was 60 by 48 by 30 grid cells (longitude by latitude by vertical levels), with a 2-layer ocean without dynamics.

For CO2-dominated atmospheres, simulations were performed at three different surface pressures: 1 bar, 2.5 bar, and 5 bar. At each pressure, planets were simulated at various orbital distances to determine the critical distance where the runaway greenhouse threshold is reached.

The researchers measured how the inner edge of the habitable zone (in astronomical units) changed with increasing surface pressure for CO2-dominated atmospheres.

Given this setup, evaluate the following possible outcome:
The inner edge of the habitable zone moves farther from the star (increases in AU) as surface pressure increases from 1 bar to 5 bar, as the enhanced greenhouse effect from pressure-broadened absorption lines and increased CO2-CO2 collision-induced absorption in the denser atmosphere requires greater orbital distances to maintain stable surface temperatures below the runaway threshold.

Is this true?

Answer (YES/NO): NO